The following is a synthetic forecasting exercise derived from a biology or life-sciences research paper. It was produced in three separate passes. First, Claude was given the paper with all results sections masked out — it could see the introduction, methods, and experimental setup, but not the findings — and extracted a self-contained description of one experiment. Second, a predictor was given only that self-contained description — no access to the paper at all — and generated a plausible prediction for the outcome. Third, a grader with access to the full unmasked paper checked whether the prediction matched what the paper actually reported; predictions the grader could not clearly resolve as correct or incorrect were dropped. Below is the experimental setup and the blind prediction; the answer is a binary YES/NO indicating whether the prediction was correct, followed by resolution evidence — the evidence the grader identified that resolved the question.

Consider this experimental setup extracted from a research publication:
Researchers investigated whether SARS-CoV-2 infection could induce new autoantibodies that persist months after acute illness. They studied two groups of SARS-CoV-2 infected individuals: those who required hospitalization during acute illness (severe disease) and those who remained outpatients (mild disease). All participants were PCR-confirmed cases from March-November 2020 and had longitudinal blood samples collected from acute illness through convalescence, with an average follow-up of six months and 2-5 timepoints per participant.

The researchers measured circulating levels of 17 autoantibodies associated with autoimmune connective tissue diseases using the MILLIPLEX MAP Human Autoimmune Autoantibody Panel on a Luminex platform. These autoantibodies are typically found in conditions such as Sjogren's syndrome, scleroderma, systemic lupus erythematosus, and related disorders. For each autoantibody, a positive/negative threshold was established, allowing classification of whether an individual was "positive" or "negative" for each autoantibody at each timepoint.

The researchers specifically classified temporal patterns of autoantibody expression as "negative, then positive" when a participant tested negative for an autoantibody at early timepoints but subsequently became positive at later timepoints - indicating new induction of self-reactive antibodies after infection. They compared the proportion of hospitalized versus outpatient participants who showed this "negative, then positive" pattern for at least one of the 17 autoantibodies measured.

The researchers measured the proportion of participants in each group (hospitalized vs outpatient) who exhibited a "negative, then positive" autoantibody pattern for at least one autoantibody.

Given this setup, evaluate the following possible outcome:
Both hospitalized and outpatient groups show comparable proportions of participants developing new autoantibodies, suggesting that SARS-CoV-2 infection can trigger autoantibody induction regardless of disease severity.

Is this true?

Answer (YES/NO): NO